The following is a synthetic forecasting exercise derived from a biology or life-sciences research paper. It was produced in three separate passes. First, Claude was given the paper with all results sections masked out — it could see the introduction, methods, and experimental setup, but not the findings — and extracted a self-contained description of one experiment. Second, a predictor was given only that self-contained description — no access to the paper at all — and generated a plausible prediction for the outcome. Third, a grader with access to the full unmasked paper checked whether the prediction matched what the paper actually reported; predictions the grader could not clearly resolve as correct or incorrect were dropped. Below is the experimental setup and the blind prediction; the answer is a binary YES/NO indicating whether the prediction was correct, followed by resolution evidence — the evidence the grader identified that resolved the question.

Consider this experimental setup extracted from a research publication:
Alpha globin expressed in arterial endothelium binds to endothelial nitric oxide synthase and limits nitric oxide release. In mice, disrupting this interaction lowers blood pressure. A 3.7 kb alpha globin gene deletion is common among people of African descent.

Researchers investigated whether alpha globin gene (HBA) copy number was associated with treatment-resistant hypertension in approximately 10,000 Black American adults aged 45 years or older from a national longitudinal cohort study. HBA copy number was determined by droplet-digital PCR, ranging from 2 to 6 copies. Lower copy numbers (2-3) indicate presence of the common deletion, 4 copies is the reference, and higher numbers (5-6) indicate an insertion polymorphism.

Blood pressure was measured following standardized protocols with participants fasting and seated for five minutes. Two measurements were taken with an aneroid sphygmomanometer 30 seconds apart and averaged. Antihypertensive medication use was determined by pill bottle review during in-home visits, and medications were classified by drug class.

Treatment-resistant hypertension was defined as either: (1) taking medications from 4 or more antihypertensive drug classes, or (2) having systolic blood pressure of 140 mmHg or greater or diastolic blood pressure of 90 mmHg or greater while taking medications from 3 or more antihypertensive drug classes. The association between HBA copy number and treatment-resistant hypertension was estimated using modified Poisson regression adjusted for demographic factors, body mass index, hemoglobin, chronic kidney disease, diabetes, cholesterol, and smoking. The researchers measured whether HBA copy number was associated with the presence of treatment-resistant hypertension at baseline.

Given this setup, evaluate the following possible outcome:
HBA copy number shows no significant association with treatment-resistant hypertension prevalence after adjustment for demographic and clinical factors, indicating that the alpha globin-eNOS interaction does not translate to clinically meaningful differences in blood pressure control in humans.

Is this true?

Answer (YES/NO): YES